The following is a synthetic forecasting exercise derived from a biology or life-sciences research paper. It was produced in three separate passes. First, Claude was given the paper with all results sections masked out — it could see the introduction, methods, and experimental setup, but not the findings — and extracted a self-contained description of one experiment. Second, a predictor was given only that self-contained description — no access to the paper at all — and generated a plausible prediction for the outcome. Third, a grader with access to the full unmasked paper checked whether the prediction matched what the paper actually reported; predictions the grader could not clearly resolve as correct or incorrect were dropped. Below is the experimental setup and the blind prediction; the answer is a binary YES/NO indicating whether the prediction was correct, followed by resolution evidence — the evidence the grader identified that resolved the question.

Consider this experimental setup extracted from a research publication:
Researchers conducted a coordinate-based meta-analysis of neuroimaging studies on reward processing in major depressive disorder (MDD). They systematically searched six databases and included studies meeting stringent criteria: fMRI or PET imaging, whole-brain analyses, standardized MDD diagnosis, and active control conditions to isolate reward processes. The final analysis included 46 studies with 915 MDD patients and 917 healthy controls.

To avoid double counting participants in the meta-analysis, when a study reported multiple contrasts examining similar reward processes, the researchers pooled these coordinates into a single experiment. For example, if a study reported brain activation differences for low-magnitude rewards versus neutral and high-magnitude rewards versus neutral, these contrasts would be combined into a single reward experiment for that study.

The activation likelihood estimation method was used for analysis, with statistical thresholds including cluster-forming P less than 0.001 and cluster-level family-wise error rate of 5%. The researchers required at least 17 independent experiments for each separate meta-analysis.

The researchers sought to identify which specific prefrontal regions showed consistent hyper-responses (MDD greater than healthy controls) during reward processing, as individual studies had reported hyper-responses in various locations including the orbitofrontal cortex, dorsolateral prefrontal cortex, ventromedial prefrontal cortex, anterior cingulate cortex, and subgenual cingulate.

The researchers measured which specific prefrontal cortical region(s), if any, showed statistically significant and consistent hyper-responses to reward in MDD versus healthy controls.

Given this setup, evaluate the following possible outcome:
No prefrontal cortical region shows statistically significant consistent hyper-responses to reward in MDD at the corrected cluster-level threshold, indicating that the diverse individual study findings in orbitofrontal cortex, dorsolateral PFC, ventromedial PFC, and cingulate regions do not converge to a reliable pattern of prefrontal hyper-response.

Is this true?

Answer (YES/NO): NO